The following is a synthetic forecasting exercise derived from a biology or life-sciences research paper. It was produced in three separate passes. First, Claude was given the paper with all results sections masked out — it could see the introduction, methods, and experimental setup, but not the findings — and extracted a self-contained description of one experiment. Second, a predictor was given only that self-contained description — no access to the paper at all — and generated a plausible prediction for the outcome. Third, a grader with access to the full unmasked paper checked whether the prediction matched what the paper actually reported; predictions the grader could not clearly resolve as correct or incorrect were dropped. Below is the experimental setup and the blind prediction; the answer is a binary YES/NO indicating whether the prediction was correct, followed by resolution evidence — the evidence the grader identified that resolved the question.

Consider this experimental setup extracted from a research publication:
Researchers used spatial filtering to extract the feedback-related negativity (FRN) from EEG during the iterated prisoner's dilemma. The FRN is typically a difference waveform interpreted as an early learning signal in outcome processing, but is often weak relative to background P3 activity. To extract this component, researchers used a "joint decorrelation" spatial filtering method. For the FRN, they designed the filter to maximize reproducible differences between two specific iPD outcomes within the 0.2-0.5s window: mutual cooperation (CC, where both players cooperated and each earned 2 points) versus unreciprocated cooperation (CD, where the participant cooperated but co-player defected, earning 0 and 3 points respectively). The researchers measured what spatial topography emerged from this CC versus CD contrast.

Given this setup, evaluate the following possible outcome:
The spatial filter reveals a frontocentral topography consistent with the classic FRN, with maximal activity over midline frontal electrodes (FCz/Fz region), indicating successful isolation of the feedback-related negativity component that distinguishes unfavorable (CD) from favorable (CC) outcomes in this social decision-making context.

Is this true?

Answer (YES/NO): NO